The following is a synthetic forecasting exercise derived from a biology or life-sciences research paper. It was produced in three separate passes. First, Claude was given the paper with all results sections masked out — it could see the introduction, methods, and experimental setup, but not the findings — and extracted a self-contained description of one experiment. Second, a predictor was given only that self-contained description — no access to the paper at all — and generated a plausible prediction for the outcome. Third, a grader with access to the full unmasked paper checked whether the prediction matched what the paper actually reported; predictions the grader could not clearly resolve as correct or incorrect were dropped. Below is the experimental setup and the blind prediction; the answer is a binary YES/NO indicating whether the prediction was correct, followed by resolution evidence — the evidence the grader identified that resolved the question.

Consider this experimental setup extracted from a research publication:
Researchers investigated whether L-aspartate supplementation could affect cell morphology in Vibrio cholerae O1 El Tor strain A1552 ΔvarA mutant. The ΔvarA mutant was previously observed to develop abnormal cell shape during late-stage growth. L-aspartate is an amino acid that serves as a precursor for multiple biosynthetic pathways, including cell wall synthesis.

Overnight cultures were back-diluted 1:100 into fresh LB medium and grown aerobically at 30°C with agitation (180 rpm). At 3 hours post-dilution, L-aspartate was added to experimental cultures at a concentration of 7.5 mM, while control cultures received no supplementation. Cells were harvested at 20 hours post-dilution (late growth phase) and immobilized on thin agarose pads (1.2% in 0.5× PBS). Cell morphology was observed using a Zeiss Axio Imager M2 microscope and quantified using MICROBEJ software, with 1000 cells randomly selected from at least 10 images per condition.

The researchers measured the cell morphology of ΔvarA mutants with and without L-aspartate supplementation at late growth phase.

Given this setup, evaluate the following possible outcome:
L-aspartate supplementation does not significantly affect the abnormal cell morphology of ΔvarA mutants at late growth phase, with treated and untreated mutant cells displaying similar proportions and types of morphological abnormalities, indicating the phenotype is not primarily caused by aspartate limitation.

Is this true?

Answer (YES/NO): NO